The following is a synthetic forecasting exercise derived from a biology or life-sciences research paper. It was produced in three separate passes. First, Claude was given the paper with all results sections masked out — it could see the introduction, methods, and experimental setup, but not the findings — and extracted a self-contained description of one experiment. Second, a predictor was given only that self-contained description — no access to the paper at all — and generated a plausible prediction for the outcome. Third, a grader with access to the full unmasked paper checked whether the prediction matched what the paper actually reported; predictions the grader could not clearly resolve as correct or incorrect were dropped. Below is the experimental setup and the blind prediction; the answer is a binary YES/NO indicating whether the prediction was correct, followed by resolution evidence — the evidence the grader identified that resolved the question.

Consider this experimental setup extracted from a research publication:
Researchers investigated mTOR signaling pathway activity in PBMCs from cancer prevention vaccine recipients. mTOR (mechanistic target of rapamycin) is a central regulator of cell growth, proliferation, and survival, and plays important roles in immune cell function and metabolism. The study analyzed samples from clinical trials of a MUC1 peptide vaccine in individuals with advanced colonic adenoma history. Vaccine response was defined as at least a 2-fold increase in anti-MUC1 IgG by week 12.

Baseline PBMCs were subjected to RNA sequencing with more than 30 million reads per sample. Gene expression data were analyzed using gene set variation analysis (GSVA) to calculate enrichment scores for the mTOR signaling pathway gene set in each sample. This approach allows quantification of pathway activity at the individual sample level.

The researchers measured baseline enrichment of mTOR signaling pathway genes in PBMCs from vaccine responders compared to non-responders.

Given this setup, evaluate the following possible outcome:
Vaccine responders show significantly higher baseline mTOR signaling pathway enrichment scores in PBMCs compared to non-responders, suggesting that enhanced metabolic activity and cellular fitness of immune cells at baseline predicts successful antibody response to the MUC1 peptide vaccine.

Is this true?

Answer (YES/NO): YES